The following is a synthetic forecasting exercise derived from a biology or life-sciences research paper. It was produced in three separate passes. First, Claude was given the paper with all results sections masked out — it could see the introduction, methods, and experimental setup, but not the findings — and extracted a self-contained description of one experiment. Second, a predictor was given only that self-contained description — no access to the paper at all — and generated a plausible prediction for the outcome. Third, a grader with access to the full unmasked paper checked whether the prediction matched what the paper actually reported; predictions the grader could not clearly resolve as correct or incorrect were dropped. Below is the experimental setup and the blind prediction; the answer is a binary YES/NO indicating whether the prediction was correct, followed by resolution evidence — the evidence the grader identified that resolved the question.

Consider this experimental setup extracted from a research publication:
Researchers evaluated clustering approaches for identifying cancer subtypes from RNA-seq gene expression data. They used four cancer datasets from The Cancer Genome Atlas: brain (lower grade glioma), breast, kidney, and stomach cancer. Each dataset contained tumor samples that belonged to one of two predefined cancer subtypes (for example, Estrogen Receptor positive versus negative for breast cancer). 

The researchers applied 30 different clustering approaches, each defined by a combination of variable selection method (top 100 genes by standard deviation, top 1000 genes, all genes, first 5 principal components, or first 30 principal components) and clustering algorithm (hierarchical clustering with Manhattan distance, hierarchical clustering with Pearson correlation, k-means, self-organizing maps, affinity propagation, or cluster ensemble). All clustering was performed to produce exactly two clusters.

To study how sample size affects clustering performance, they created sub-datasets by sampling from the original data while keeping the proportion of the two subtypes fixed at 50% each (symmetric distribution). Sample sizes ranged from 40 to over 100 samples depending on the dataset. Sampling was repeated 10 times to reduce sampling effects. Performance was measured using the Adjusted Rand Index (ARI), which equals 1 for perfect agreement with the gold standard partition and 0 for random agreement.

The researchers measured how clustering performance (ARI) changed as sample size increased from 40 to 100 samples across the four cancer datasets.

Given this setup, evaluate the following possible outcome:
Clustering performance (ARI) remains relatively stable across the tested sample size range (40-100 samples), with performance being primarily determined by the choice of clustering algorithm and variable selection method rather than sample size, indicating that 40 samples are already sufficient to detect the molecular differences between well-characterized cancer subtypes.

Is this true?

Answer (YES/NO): YES